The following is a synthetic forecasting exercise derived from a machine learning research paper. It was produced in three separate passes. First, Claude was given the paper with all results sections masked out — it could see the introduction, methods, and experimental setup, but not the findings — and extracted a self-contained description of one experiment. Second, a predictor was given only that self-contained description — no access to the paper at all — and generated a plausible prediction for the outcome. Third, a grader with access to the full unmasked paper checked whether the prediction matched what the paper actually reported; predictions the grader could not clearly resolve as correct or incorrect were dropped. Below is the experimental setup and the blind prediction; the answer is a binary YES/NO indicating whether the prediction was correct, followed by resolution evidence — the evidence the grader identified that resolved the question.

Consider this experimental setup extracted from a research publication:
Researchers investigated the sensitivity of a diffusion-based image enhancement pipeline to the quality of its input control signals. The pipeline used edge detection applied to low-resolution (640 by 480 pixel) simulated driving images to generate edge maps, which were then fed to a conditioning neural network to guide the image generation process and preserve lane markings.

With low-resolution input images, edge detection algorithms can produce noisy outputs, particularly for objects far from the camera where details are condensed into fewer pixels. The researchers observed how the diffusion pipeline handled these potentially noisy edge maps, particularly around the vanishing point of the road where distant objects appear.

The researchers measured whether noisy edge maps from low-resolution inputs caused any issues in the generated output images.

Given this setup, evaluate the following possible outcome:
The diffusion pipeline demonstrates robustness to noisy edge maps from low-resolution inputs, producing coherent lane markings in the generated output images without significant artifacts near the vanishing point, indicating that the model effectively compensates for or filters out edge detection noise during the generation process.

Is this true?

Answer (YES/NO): NO